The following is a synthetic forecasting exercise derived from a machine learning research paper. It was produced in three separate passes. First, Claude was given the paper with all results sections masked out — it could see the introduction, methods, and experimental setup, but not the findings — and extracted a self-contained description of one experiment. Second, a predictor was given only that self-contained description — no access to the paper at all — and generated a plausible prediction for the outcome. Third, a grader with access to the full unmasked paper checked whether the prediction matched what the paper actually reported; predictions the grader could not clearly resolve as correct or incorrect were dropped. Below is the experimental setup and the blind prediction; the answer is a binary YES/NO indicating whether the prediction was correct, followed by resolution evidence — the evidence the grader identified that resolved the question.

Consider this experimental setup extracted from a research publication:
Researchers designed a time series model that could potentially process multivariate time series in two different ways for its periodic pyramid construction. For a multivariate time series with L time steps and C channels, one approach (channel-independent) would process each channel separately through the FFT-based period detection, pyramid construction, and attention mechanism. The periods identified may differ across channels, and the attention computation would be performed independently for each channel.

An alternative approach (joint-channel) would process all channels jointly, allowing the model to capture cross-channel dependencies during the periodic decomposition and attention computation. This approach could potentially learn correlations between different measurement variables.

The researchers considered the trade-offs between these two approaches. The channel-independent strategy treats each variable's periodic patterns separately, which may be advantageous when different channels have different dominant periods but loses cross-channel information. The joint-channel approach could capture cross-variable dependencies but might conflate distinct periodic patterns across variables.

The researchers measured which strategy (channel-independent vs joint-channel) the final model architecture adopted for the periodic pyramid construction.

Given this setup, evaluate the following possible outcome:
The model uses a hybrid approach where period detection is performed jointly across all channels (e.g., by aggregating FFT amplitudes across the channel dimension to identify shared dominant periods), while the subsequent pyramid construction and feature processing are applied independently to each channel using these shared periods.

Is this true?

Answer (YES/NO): YES